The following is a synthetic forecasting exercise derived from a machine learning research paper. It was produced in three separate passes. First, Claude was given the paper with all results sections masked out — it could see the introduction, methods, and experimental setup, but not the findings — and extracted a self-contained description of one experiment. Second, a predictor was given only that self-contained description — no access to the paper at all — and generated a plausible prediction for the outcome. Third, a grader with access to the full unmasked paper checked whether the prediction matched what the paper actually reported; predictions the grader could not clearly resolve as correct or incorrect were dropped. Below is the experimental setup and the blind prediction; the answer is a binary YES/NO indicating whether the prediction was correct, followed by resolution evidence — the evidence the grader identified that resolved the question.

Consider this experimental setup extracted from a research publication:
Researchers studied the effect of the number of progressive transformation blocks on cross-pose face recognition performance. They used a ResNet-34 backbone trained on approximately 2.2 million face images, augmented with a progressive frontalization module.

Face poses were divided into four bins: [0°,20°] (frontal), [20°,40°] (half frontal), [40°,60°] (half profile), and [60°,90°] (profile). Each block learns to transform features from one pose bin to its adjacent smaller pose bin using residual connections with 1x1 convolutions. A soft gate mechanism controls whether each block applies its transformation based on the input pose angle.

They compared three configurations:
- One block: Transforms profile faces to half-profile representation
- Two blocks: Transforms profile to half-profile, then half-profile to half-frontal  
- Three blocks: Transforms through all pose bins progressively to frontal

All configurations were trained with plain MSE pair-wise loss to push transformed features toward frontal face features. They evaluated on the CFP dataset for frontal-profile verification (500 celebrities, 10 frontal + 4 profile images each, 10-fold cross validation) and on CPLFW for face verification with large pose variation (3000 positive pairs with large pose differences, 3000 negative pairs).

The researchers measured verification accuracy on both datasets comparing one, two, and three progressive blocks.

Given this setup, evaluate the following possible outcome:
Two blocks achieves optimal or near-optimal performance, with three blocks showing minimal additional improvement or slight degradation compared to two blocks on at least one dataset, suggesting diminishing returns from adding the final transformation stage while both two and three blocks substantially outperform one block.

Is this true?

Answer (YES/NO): NO